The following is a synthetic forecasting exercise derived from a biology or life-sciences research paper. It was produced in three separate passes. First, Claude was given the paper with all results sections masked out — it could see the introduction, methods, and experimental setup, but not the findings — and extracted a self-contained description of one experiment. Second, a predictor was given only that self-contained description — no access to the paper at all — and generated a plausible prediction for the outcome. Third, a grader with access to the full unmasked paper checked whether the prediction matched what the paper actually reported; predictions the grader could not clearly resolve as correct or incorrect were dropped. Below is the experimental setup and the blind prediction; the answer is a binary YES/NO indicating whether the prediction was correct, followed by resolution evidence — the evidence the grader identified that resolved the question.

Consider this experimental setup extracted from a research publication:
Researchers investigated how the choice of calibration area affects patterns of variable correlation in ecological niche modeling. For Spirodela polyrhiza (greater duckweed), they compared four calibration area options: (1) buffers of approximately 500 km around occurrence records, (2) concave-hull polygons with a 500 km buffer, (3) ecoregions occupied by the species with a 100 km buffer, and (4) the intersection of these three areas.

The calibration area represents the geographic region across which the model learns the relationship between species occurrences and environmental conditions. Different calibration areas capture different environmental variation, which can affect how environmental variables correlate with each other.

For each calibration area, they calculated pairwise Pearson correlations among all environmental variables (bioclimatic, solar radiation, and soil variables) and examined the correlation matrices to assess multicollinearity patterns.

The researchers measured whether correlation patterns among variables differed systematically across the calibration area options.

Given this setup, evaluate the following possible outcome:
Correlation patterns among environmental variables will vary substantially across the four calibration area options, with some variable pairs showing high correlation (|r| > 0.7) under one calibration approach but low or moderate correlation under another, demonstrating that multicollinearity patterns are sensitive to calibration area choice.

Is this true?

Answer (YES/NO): NO